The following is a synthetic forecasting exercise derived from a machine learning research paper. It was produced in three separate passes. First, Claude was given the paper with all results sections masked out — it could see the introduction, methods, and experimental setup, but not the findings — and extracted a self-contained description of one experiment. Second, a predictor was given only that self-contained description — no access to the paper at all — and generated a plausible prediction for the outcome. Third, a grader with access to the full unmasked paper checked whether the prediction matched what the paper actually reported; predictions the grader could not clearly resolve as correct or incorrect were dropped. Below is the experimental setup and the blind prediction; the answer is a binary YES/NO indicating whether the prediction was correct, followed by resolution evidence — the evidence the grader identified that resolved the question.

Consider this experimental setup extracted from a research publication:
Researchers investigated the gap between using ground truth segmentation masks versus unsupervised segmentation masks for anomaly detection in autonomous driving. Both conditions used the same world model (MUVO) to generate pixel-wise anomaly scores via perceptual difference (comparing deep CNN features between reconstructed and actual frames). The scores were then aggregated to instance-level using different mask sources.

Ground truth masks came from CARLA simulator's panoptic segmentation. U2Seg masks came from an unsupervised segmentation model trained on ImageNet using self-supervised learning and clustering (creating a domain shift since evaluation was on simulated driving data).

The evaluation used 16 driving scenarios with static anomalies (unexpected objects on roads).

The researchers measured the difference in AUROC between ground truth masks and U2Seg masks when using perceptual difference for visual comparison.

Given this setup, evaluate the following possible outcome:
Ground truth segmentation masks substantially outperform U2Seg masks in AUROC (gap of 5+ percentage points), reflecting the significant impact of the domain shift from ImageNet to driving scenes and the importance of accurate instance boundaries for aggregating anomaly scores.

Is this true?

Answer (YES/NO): YES